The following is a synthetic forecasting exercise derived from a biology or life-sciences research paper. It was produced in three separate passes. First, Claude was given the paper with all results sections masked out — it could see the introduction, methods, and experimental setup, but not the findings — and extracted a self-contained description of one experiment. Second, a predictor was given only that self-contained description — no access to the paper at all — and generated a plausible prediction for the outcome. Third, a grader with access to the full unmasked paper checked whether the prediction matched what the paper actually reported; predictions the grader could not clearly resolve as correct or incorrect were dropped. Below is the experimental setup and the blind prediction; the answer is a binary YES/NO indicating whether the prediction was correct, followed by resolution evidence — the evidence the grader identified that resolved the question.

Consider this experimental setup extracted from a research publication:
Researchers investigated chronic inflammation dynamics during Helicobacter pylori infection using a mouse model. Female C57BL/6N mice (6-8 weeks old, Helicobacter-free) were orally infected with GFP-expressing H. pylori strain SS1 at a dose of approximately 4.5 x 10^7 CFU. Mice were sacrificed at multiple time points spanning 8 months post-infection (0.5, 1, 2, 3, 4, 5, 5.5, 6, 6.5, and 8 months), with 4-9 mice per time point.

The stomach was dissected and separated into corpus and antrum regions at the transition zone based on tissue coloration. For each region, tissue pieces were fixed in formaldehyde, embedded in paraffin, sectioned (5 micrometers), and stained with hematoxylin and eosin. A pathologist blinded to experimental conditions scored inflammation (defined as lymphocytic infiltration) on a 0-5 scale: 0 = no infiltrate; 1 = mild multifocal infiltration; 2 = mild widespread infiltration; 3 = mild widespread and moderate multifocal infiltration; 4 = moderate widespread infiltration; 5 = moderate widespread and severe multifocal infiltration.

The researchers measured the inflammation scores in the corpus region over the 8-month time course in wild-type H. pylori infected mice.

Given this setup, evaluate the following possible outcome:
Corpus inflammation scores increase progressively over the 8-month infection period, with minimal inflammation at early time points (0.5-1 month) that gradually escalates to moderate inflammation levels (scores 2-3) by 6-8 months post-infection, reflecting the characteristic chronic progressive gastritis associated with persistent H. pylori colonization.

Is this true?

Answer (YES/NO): NO